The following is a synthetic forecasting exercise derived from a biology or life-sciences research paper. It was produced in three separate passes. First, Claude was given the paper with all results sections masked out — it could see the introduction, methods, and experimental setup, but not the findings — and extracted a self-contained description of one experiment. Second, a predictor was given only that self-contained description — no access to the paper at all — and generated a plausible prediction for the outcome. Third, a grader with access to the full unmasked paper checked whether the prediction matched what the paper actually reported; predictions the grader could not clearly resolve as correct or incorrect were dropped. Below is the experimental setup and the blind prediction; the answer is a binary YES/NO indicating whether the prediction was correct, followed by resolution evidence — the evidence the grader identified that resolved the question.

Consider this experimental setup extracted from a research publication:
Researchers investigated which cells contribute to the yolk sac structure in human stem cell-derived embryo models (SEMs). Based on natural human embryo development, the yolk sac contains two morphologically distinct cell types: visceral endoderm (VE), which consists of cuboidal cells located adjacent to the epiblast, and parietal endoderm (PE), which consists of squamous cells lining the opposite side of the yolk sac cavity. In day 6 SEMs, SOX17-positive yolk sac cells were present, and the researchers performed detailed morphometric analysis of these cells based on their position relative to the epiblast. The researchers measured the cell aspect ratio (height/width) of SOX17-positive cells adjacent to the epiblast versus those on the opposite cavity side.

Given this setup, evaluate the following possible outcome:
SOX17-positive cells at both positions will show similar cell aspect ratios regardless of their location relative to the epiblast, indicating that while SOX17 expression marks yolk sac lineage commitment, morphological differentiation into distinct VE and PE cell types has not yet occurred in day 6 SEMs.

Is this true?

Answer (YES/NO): NO